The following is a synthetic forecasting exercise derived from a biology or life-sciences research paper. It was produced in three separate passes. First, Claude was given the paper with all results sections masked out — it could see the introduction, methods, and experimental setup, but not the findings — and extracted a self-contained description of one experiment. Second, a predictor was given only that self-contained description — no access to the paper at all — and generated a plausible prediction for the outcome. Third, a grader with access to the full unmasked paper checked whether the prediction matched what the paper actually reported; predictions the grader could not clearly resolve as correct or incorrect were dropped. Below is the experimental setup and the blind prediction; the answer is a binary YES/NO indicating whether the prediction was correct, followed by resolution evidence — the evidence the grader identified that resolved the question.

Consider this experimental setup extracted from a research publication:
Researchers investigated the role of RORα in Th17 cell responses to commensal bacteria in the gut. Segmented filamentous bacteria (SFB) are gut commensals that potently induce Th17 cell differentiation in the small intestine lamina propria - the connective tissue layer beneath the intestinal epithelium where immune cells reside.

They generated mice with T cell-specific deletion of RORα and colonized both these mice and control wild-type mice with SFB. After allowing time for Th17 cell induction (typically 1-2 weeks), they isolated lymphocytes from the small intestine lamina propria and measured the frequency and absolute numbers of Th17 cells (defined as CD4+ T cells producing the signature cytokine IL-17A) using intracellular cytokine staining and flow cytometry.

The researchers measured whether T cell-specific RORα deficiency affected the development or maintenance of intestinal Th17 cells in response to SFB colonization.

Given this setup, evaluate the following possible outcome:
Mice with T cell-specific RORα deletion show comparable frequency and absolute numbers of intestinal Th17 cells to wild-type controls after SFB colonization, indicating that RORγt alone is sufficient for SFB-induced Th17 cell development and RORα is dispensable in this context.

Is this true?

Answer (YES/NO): NO